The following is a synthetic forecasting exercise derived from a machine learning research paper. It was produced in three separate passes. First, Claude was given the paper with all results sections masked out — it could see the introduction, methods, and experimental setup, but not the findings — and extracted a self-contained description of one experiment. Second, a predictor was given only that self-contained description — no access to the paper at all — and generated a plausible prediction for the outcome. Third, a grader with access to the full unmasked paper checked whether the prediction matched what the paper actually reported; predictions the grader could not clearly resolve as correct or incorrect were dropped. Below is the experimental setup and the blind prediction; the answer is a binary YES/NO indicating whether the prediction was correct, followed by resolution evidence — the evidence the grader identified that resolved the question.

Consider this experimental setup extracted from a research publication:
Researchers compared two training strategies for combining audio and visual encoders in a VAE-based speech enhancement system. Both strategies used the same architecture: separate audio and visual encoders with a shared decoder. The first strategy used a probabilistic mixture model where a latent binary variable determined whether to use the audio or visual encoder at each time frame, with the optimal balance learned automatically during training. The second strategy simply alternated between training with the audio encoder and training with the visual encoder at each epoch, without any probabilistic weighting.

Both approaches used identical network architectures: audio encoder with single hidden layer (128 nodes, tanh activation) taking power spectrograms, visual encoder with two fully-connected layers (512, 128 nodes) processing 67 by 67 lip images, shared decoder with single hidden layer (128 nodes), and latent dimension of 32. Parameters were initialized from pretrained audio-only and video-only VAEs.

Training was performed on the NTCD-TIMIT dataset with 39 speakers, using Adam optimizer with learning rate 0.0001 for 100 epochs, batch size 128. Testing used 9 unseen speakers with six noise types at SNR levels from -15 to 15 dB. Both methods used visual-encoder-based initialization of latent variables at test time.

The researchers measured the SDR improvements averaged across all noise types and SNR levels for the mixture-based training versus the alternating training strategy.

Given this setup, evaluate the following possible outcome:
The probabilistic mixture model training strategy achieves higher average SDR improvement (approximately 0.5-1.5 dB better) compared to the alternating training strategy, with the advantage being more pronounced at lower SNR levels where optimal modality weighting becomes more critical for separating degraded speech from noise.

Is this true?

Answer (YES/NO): NO